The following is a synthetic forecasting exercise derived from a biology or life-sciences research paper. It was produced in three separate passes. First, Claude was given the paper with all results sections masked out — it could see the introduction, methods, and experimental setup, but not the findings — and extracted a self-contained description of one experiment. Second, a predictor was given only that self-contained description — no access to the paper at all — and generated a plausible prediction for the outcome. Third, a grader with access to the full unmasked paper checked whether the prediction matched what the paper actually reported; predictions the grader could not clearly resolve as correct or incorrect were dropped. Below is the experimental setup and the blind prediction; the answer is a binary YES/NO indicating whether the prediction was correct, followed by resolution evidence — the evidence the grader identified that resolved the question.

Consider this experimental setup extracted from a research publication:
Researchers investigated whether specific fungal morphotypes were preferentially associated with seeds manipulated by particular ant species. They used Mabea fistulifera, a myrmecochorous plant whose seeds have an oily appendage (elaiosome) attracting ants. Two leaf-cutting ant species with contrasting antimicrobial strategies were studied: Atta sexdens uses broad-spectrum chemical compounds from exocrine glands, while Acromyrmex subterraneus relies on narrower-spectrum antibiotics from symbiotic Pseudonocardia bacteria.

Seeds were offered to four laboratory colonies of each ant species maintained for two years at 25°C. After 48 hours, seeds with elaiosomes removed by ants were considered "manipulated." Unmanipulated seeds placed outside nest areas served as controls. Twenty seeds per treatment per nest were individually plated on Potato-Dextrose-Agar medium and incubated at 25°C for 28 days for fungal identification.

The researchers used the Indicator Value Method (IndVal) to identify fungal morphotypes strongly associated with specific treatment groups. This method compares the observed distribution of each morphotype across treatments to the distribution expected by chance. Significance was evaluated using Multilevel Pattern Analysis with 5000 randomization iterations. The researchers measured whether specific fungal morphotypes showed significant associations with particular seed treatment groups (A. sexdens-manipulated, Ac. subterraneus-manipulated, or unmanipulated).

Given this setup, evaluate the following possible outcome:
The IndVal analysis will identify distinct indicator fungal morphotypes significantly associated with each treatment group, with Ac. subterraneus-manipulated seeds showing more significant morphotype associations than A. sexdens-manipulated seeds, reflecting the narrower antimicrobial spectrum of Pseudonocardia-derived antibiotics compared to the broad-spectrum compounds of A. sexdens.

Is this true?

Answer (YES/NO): NO